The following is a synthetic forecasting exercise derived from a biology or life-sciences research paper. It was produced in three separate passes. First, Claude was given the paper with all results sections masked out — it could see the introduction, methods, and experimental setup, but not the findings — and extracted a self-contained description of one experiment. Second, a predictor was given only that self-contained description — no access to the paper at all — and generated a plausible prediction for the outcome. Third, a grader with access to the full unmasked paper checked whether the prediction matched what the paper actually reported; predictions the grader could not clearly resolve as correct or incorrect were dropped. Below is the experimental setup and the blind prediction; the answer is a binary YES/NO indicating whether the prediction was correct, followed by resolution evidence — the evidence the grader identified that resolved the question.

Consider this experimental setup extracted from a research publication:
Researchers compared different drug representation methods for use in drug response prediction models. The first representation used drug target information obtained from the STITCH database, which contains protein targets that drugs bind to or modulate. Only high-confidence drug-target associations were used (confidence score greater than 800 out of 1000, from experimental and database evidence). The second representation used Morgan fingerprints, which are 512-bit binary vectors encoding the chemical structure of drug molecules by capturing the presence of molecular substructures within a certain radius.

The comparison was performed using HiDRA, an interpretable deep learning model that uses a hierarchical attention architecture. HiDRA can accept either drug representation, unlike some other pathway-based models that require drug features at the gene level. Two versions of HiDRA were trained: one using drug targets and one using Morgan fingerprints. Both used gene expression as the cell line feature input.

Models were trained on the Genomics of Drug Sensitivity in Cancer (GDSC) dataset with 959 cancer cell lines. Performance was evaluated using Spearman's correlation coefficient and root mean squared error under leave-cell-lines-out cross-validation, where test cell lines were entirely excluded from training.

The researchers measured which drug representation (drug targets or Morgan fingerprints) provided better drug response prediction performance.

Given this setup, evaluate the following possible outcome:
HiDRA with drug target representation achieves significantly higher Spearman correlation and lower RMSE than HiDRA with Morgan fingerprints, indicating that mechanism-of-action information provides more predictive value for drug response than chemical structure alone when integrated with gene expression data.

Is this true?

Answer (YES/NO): NO